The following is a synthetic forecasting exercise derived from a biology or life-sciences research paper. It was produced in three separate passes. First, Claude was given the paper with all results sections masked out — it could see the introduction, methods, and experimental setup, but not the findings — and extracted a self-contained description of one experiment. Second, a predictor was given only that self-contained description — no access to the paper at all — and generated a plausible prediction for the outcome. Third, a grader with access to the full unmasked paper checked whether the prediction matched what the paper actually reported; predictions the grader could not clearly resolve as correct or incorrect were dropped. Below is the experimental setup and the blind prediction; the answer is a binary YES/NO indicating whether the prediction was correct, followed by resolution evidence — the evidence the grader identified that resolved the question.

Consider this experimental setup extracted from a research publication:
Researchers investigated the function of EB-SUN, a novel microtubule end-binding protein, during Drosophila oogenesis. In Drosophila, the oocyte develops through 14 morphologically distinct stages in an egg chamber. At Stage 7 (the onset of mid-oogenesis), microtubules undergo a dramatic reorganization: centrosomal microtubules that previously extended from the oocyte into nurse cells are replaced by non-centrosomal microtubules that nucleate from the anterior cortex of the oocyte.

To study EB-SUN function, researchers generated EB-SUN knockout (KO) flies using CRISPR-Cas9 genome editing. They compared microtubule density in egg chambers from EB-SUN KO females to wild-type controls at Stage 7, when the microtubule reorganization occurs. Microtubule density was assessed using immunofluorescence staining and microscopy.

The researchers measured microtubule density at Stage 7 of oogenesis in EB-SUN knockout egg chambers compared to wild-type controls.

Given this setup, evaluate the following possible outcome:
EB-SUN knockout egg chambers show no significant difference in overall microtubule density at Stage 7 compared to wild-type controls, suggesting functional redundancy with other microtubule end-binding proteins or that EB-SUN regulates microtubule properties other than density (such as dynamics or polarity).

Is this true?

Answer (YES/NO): NO